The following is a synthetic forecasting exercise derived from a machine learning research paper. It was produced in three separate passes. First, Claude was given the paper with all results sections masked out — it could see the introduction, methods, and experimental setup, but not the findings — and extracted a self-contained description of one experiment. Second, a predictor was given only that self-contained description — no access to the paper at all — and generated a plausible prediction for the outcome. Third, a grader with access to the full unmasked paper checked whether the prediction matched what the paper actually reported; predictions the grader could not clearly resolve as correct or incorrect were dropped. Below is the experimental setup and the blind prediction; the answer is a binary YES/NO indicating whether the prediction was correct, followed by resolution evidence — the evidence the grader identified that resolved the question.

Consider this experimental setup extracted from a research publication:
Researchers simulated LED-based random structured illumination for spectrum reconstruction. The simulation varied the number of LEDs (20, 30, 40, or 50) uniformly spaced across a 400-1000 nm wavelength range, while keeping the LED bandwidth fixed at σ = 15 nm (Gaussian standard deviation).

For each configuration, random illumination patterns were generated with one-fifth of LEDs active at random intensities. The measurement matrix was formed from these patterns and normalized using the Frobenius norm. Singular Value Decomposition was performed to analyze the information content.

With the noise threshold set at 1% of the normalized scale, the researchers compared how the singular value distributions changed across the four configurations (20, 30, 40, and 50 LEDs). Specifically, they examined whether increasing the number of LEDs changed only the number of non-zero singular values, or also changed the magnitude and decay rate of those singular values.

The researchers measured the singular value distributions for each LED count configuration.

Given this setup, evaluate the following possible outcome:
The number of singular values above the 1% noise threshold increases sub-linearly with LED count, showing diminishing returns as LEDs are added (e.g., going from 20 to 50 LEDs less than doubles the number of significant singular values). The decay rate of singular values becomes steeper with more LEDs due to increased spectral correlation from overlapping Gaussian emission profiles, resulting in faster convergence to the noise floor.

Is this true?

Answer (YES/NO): NO